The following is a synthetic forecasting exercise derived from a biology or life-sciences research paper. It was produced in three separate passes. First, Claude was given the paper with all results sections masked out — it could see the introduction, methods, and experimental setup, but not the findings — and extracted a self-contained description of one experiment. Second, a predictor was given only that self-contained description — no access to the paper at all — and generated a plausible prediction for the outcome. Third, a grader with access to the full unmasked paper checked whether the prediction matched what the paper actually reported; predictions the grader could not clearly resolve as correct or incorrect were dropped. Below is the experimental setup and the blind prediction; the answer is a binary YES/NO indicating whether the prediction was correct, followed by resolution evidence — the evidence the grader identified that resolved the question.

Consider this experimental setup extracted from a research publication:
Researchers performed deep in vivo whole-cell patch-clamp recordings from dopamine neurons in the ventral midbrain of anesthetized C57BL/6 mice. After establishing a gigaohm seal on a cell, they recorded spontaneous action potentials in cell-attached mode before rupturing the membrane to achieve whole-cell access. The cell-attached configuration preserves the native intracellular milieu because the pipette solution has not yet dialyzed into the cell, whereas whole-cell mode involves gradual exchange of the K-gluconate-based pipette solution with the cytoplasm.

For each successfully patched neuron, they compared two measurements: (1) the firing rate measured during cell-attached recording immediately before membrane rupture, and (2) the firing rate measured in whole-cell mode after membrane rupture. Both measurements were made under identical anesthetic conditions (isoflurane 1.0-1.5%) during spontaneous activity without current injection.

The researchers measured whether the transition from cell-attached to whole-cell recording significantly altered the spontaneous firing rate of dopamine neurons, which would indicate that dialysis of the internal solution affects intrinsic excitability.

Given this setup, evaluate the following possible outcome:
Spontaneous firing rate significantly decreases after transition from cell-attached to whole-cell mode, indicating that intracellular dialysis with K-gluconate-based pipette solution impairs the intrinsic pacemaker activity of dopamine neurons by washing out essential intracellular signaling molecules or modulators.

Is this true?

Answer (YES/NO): NO